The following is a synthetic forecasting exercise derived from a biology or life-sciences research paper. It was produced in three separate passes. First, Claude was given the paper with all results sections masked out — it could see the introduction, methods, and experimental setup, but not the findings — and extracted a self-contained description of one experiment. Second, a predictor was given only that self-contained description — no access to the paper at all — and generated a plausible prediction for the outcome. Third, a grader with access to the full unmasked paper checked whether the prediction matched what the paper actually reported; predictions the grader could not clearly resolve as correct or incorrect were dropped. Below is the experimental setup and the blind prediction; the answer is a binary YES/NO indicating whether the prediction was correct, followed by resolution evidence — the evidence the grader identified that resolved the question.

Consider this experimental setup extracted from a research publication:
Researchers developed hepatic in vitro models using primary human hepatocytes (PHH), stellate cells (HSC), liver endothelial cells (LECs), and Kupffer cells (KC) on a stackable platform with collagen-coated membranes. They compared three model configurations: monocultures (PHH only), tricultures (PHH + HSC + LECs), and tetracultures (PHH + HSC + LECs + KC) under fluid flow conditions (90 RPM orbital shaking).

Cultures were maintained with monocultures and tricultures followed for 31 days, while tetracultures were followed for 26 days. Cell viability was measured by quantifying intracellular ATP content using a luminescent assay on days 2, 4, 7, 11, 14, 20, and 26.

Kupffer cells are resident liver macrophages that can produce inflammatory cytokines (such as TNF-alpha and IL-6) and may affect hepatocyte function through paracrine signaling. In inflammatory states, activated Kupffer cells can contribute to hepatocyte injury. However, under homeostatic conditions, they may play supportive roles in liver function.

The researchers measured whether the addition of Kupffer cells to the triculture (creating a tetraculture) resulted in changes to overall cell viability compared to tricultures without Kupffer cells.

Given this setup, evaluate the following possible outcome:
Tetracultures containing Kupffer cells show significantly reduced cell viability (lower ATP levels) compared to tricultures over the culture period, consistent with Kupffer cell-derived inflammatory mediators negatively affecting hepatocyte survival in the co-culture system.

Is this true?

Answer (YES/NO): NO